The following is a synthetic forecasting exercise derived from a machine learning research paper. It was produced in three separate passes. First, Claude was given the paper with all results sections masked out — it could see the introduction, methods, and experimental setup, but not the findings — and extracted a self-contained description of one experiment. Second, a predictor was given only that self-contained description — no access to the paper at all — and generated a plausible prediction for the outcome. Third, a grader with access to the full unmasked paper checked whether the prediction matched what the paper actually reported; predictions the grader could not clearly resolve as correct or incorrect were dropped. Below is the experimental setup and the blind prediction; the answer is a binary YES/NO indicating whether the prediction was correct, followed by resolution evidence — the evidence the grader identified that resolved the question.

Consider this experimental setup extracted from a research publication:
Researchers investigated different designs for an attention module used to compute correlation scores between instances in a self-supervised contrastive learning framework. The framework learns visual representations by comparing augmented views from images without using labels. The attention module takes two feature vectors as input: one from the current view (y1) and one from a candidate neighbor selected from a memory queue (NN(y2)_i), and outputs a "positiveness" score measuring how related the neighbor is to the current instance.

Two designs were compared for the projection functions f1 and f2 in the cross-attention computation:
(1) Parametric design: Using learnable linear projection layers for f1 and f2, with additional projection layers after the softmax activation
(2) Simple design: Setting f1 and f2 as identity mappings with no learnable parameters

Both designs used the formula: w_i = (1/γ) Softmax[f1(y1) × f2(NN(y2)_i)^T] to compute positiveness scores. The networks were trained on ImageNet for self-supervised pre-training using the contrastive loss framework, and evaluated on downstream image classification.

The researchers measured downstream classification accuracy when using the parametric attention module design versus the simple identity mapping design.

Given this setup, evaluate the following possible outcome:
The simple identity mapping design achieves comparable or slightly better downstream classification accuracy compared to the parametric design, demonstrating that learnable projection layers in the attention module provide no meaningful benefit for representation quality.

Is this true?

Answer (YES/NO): YES